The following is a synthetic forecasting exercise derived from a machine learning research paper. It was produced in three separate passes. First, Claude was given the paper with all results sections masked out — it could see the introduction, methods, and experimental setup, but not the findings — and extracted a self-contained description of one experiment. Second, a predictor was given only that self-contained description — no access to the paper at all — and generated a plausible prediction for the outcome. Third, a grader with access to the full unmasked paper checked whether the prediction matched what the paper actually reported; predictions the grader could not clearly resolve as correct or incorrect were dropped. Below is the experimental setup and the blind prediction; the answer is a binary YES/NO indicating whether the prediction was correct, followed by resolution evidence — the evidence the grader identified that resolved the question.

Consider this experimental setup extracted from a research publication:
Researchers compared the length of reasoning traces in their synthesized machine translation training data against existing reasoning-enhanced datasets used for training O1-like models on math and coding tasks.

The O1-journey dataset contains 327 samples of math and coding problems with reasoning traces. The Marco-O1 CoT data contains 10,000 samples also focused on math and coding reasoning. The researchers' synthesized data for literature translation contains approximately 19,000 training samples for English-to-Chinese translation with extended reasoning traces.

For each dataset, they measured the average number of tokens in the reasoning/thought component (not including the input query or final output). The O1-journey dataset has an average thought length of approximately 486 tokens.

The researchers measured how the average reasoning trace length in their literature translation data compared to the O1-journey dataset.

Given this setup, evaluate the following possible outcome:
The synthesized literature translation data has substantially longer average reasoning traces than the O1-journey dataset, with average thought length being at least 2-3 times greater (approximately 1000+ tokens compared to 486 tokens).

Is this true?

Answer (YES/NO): NO